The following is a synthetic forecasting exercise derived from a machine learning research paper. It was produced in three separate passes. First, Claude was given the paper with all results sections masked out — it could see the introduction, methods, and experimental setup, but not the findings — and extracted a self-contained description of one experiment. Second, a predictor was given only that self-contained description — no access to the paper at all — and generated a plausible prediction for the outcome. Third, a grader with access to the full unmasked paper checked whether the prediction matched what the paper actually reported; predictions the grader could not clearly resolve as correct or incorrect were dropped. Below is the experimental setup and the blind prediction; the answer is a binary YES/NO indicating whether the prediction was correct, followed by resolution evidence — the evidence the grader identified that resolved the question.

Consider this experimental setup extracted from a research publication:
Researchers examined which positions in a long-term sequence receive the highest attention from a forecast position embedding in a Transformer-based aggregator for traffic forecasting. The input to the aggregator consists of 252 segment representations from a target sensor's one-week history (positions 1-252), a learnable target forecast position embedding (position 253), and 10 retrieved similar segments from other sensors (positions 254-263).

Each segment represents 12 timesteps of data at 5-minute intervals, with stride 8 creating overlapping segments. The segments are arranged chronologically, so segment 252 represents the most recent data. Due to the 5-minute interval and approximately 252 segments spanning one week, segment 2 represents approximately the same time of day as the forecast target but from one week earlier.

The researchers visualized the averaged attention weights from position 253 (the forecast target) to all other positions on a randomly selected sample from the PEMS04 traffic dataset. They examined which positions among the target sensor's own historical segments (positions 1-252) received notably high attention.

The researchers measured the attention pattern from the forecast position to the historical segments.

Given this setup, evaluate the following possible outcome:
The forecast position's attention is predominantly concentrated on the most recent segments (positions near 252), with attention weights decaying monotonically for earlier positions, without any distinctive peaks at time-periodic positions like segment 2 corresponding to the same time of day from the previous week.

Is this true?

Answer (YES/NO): NO